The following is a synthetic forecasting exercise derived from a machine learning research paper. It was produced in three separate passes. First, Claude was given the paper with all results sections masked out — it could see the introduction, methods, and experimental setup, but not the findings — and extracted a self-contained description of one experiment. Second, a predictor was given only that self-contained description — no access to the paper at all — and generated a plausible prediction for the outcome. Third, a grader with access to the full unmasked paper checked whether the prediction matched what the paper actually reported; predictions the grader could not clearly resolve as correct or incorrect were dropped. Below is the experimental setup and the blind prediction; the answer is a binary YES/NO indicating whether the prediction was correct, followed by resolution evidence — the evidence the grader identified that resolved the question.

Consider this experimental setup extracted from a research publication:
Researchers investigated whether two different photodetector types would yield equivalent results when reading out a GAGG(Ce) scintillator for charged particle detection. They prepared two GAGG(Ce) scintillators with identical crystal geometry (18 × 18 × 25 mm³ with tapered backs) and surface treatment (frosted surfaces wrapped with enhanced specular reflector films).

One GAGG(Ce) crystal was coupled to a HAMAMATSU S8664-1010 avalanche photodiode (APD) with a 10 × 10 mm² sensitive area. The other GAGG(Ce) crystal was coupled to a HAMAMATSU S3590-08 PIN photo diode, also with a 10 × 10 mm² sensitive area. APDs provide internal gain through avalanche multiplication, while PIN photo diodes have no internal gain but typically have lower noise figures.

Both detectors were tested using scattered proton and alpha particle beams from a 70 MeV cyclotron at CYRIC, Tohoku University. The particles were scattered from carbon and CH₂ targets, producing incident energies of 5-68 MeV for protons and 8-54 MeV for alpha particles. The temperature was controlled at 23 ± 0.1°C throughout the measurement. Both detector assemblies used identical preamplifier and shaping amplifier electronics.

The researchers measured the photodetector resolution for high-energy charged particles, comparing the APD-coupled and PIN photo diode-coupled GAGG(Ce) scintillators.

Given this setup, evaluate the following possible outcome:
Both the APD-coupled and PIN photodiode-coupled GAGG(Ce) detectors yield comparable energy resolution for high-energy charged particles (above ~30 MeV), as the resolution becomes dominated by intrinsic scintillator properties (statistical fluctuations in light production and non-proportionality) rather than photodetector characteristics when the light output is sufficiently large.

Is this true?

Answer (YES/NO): YES